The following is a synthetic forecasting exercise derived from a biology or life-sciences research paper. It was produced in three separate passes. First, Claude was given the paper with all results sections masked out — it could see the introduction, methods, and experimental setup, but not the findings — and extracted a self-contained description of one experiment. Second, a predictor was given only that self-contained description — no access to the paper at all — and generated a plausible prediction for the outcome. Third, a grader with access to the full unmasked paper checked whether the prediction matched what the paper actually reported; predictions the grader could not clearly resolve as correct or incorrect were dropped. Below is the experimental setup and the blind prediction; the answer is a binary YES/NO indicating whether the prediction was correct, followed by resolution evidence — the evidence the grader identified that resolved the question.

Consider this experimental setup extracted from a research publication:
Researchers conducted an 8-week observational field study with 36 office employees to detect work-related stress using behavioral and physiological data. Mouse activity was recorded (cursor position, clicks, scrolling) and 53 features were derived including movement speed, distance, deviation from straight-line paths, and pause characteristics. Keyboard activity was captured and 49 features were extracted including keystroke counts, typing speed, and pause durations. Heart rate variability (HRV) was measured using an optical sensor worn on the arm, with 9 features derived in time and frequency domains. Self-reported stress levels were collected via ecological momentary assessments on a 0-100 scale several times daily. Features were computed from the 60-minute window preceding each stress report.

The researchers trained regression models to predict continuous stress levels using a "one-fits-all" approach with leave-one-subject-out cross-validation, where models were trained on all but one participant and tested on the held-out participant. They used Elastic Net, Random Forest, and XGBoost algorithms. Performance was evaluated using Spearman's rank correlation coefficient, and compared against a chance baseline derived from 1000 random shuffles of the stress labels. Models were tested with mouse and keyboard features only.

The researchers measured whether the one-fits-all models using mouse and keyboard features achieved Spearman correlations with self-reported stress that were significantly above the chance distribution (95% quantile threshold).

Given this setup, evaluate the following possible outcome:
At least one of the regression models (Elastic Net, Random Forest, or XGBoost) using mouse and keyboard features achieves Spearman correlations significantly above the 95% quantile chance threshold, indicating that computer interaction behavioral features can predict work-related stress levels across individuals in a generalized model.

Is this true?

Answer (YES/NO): YES